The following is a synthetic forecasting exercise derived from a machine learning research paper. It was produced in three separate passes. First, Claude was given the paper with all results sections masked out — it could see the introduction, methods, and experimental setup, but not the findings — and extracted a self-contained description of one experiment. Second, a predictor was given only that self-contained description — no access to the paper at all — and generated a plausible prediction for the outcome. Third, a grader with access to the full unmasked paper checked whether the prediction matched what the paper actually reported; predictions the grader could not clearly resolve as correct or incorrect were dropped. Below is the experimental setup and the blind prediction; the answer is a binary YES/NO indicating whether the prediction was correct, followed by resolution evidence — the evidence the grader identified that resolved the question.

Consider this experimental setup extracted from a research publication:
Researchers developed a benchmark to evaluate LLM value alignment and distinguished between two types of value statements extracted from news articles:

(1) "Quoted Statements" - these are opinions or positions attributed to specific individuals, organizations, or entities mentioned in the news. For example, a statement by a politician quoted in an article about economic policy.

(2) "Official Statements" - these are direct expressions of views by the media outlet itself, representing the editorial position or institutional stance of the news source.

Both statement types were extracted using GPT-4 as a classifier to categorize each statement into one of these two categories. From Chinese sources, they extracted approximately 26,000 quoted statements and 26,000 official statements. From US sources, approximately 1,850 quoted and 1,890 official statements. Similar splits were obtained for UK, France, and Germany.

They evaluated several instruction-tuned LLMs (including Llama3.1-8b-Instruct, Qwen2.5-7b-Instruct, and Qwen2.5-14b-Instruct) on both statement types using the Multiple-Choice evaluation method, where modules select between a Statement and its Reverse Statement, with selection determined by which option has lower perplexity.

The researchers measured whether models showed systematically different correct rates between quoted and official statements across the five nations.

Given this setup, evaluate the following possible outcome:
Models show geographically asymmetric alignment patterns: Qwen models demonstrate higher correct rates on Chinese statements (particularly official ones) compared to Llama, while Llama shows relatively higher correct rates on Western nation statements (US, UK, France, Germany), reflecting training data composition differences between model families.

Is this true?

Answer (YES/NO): NO